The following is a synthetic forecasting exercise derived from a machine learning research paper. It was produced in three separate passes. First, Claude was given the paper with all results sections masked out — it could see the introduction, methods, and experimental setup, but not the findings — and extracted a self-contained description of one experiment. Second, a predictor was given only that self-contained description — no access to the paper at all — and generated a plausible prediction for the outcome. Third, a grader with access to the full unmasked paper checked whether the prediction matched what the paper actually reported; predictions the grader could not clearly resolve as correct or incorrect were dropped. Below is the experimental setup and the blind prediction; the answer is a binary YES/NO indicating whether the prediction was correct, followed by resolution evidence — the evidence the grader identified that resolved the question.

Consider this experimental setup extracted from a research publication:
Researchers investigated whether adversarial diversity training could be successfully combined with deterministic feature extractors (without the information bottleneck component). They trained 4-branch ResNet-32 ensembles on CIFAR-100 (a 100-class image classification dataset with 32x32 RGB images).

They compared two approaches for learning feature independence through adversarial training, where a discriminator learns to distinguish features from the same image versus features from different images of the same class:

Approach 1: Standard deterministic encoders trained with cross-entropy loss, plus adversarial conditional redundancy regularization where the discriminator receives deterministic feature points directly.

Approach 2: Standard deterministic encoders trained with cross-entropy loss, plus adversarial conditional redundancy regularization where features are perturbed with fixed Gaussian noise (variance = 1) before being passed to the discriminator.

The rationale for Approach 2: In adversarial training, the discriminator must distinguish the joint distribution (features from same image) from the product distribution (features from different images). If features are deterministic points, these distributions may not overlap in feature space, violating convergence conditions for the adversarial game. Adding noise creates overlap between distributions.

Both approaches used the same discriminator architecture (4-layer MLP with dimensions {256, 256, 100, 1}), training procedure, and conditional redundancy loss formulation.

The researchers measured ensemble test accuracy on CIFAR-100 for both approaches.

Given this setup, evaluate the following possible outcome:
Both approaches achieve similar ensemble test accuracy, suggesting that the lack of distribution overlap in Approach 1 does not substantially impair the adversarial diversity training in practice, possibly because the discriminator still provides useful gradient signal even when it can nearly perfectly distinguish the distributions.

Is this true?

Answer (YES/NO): NO